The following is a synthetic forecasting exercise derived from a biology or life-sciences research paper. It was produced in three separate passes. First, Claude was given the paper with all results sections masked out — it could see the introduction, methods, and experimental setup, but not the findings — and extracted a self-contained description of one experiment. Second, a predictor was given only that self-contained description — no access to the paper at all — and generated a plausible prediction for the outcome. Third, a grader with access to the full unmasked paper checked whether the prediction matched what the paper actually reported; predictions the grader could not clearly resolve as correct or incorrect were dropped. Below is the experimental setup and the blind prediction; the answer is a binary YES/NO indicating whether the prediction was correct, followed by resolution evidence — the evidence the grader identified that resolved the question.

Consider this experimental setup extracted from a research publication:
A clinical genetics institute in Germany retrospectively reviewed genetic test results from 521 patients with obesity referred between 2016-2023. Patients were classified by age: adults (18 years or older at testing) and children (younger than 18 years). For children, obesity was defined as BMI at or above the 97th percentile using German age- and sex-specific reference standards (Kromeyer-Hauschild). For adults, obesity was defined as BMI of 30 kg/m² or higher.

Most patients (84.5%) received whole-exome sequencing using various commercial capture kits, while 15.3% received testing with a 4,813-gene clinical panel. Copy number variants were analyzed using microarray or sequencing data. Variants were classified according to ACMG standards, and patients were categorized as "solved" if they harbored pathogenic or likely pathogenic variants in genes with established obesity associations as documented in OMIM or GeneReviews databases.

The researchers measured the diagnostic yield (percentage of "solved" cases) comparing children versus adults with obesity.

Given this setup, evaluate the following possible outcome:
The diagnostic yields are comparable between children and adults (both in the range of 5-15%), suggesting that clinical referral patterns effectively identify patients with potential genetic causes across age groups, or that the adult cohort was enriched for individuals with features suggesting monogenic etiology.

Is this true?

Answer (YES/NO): NO